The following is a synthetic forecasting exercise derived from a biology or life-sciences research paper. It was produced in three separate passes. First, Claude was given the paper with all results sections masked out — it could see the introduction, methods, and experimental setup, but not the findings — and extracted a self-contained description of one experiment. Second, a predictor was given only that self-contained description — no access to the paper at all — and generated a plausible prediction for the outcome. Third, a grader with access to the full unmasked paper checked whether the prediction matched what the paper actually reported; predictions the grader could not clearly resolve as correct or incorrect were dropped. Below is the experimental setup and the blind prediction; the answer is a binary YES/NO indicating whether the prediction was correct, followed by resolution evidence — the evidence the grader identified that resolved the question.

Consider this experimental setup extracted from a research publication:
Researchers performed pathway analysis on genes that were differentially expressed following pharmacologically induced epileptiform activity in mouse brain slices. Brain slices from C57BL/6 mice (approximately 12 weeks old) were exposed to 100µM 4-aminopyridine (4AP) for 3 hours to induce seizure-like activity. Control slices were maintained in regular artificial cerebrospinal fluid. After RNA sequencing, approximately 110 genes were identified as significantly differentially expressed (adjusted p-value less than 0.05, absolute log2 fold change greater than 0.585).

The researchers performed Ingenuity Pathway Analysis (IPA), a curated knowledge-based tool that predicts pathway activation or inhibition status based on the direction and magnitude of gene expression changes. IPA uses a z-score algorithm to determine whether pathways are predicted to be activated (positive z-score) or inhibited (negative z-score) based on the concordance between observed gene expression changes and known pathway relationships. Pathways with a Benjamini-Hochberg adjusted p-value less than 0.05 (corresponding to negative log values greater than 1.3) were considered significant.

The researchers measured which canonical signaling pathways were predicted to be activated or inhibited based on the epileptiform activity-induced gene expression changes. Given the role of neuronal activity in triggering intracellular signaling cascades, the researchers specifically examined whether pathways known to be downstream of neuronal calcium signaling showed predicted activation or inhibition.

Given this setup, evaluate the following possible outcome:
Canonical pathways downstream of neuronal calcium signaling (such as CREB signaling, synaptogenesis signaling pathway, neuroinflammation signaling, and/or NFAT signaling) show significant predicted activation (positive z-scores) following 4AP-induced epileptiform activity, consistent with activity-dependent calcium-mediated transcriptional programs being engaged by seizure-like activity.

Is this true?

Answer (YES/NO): YES